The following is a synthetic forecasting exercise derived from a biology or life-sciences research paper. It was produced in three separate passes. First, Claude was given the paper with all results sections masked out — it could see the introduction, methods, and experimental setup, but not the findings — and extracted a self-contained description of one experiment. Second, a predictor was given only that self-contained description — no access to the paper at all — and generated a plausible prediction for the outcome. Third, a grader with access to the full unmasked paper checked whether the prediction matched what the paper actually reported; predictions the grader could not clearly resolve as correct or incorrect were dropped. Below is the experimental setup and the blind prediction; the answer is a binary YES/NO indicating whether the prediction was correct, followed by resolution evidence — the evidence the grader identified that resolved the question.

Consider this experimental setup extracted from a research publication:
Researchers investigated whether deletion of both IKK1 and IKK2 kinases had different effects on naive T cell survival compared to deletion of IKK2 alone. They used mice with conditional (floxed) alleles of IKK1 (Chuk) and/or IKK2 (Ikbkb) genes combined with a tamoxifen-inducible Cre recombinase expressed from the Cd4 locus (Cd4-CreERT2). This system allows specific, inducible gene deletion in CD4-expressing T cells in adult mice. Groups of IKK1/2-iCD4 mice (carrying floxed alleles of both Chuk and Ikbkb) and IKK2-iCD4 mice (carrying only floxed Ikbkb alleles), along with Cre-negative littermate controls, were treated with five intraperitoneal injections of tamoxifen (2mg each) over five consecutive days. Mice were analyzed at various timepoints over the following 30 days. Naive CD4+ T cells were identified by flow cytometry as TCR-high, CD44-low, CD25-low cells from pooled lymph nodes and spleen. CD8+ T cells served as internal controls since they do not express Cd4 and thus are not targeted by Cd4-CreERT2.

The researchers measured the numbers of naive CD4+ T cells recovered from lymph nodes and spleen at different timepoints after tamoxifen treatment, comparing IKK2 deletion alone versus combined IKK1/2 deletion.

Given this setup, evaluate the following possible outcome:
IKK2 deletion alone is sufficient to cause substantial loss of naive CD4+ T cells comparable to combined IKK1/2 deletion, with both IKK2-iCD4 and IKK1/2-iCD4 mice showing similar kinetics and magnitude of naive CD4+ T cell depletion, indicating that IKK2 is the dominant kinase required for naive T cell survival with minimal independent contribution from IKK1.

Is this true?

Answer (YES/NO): NO